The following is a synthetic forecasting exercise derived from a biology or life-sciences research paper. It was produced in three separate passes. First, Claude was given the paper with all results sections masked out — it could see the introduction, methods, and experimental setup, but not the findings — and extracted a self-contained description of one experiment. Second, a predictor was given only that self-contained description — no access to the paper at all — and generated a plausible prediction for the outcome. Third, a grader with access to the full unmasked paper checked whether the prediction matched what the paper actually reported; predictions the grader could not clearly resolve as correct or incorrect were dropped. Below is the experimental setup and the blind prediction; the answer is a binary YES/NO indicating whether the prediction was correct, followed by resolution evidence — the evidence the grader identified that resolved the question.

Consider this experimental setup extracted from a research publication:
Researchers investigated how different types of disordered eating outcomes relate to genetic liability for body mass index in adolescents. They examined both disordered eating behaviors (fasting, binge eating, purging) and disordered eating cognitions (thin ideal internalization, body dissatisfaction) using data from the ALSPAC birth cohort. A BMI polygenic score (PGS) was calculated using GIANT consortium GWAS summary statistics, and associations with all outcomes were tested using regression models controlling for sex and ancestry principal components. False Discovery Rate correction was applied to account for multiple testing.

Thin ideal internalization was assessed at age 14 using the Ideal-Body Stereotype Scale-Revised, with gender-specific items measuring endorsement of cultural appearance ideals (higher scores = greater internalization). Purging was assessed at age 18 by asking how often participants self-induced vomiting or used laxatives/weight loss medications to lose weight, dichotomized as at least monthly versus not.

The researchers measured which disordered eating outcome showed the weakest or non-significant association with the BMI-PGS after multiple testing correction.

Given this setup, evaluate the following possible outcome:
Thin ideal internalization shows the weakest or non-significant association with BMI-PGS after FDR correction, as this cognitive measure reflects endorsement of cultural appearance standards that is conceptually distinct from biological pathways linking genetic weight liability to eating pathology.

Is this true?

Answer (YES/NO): NO